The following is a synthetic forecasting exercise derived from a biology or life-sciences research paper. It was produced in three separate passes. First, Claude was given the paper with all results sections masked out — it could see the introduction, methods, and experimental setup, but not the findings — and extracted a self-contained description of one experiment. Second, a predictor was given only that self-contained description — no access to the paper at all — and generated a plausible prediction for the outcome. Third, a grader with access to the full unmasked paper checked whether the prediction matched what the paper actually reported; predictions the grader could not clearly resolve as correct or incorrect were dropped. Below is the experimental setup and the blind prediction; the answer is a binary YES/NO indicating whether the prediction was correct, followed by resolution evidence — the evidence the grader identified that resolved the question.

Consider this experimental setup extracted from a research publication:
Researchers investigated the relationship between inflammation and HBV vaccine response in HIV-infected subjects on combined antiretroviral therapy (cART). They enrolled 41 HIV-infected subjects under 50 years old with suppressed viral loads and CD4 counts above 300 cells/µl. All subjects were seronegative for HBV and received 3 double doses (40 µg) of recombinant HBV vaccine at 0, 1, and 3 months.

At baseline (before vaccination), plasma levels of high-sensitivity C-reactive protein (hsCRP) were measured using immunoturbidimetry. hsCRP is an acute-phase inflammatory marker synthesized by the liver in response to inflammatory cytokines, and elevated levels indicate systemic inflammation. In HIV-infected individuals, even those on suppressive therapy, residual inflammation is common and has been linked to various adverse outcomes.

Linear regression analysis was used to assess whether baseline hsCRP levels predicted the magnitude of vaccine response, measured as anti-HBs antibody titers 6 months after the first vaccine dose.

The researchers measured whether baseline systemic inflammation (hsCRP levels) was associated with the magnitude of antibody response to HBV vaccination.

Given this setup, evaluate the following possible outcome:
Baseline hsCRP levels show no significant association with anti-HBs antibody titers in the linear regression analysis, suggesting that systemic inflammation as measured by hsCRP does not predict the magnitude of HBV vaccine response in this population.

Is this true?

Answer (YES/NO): YES